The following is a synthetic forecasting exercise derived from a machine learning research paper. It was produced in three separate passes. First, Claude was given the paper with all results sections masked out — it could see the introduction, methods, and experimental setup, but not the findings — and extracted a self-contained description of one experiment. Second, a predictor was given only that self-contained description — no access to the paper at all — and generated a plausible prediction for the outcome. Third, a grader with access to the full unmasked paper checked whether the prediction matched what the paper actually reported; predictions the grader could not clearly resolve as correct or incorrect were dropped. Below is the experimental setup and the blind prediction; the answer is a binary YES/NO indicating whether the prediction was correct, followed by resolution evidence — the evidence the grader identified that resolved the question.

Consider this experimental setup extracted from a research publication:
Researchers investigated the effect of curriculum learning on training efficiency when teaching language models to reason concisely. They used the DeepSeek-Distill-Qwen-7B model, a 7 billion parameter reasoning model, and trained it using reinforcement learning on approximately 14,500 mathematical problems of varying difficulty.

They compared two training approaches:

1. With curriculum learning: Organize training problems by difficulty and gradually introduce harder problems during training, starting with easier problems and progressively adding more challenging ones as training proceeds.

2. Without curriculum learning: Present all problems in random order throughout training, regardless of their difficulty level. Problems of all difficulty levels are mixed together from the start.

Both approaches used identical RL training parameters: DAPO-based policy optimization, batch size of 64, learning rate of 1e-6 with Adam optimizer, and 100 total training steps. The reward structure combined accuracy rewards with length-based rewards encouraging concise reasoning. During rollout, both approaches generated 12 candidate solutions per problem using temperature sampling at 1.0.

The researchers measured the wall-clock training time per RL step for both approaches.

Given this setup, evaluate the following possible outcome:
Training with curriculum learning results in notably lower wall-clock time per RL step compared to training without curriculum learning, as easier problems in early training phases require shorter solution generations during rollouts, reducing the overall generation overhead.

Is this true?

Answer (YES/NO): NO